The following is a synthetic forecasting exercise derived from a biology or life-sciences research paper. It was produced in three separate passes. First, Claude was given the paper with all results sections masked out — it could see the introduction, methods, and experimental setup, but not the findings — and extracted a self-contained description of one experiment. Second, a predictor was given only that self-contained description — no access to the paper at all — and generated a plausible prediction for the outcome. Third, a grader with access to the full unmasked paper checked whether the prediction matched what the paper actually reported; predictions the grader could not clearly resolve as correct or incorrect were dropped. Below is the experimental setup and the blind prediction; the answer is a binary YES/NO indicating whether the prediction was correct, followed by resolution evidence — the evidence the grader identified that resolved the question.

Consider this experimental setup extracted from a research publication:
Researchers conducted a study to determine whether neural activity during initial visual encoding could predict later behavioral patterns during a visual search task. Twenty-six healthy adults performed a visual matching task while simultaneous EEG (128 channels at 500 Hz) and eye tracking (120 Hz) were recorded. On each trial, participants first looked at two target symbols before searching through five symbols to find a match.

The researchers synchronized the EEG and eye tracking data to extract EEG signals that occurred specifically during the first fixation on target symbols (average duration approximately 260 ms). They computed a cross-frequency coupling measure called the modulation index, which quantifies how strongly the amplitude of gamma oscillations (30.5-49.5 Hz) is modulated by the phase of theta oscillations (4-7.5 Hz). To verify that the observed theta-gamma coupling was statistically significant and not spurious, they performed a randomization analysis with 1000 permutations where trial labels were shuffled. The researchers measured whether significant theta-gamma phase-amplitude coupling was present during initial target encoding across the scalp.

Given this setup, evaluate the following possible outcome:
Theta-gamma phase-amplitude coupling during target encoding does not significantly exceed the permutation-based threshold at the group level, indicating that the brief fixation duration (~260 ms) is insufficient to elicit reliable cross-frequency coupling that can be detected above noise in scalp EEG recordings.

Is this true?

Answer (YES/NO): NO